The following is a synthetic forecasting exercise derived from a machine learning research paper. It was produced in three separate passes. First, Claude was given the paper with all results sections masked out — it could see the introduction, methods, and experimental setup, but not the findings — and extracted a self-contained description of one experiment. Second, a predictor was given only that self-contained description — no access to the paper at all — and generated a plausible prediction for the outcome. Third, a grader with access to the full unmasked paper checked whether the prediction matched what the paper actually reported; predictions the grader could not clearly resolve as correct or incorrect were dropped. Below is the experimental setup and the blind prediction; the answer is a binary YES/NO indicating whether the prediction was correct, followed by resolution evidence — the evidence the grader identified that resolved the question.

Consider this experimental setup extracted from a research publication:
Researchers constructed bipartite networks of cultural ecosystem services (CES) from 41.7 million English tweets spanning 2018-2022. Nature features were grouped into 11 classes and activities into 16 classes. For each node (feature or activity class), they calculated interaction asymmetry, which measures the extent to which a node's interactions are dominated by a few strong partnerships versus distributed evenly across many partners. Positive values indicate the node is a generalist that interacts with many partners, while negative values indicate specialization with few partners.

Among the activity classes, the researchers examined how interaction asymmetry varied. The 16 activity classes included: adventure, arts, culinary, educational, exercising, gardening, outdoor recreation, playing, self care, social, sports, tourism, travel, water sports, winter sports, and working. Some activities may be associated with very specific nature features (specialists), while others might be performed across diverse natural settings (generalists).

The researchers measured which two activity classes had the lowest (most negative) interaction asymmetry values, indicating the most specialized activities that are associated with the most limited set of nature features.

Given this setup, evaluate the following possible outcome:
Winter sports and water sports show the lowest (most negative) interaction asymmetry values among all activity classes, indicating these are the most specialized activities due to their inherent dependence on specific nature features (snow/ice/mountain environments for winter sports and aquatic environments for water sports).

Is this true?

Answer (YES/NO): NO